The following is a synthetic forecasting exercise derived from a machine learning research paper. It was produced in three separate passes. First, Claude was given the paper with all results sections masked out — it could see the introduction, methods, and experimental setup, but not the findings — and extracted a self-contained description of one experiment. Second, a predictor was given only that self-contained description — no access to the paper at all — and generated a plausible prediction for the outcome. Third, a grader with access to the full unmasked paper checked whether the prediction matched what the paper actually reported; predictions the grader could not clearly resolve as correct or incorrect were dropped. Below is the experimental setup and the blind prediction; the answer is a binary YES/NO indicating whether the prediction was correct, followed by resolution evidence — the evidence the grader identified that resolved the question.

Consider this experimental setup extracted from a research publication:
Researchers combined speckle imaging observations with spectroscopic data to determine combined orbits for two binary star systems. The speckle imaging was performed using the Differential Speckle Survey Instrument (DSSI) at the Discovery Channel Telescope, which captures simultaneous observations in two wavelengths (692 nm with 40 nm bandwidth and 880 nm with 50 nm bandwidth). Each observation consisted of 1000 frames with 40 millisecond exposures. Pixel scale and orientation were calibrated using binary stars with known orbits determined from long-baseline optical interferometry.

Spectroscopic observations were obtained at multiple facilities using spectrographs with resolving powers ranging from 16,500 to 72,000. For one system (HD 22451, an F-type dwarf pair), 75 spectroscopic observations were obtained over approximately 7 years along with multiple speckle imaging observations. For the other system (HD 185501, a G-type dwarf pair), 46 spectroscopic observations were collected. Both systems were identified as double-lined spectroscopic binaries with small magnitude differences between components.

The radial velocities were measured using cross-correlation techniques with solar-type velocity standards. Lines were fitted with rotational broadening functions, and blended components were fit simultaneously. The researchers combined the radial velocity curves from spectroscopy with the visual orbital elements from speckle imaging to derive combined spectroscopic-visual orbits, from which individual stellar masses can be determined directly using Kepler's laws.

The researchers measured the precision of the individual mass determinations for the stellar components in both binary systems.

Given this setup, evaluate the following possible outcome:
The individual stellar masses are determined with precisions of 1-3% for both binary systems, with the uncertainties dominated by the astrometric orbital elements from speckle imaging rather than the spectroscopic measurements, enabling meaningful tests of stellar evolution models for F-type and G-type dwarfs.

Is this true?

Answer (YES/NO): NO